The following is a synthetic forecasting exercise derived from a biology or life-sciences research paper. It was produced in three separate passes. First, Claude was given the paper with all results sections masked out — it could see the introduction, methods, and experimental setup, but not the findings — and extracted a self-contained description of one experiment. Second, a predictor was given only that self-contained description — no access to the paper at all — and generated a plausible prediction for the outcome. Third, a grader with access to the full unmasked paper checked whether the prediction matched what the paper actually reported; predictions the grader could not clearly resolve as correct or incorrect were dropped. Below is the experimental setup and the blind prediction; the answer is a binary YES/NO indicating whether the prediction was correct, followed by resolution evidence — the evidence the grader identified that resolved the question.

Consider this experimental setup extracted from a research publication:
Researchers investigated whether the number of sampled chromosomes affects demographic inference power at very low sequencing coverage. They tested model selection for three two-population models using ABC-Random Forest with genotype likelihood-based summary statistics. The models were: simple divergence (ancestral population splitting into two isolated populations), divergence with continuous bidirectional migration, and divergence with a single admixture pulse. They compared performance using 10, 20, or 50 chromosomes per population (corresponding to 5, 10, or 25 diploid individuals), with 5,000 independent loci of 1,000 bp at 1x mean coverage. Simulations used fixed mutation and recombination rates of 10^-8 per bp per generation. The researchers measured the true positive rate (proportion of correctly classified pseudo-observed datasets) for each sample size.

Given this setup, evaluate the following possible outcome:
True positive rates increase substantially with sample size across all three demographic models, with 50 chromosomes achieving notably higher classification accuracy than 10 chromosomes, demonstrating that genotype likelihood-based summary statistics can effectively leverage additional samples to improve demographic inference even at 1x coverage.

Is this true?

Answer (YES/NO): NO